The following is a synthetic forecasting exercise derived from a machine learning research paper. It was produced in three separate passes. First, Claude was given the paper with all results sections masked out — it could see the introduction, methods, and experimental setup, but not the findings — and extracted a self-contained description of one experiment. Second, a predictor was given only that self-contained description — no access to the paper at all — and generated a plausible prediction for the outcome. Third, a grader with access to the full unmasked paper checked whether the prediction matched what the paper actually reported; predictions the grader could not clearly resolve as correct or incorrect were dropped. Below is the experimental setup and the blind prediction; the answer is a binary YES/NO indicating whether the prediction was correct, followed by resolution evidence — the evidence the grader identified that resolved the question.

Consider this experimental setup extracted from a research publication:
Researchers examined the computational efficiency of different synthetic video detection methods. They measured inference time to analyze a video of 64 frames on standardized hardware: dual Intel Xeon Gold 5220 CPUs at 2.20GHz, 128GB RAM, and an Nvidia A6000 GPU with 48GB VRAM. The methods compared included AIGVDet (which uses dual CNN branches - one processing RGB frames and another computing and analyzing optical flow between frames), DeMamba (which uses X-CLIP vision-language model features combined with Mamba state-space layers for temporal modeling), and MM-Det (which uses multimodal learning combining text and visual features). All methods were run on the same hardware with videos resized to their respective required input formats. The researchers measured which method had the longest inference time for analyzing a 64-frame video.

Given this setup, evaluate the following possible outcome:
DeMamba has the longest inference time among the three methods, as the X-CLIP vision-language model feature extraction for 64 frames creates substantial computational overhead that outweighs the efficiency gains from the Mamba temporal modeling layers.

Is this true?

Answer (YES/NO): NO